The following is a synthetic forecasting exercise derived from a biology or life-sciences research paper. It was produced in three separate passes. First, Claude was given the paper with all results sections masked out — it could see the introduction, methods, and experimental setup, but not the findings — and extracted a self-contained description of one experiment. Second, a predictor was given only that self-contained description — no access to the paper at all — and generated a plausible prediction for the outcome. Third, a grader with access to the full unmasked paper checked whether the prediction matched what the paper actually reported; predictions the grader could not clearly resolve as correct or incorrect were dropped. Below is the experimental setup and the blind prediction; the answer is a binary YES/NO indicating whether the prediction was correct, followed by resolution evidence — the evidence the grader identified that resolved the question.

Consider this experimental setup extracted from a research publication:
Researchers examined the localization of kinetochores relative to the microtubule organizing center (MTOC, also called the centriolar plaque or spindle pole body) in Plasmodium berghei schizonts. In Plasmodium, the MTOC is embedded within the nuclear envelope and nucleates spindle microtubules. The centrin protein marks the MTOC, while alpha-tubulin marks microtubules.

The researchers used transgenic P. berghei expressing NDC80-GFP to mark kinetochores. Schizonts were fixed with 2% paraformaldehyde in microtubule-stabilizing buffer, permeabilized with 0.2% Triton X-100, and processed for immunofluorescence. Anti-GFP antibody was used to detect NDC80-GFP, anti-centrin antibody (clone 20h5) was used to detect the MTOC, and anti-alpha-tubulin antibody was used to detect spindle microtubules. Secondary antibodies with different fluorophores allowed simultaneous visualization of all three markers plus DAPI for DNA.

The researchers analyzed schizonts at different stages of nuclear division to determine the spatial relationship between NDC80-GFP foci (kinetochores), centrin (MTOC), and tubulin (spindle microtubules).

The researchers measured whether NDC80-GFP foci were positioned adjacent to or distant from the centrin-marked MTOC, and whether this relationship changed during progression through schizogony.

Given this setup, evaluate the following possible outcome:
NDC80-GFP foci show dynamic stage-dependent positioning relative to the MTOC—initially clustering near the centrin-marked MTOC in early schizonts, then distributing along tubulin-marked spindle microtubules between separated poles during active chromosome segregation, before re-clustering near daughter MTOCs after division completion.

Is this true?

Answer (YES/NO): NO